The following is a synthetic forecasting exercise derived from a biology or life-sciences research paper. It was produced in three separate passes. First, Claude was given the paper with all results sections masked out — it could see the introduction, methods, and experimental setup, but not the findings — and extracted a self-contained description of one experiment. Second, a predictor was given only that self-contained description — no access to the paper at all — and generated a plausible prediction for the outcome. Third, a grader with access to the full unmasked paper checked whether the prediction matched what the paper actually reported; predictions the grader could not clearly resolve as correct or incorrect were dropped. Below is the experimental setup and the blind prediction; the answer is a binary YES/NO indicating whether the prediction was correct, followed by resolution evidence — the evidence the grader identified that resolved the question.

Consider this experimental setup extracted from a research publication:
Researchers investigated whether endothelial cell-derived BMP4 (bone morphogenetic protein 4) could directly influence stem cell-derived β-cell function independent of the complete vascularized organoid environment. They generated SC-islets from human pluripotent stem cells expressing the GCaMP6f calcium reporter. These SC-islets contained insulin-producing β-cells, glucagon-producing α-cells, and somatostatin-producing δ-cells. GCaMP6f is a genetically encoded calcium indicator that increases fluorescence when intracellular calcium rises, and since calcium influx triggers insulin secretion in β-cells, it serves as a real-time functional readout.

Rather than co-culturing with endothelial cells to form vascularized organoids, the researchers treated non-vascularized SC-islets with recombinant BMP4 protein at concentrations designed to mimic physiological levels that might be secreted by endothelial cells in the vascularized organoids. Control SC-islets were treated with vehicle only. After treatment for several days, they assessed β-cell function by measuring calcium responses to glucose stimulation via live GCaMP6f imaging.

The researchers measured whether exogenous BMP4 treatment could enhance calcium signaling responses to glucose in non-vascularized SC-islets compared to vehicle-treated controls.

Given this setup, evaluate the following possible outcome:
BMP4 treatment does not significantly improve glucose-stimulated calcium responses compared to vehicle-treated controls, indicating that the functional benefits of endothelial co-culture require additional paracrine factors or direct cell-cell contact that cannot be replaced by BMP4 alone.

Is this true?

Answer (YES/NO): NO